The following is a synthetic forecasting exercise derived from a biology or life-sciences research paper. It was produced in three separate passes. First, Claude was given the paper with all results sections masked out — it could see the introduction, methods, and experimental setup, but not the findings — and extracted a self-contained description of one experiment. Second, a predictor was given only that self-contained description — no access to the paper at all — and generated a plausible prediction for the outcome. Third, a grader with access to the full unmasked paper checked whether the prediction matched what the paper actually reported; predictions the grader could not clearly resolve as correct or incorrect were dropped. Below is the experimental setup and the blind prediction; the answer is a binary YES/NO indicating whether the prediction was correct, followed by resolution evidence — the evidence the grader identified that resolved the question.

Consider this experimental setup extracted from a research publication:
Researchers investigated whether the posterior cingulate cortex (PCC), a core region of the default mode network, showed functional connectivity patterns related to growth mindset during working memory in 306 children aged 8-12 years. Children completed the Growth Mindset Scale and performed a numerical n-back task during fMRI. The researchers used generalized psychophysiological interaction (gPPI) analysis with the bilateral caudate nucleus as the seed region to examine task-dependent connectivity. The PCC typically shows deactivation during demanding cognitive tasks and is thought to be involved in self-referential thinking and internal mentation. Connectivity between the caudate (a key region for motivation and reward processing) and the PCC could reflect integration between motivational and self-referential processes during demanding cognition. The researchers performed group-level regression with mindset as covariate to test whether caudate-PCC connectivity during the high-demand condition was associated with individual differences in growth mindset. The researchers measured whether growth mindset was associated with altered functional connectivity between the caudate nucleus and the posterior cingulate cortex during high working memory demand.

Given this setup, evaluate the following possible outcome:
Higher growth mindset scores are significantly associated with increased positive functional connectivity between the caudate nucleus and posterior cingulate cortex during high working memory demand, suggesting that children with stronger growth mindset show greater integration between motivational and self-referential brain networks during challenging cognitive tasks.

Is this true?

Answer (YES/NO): NO